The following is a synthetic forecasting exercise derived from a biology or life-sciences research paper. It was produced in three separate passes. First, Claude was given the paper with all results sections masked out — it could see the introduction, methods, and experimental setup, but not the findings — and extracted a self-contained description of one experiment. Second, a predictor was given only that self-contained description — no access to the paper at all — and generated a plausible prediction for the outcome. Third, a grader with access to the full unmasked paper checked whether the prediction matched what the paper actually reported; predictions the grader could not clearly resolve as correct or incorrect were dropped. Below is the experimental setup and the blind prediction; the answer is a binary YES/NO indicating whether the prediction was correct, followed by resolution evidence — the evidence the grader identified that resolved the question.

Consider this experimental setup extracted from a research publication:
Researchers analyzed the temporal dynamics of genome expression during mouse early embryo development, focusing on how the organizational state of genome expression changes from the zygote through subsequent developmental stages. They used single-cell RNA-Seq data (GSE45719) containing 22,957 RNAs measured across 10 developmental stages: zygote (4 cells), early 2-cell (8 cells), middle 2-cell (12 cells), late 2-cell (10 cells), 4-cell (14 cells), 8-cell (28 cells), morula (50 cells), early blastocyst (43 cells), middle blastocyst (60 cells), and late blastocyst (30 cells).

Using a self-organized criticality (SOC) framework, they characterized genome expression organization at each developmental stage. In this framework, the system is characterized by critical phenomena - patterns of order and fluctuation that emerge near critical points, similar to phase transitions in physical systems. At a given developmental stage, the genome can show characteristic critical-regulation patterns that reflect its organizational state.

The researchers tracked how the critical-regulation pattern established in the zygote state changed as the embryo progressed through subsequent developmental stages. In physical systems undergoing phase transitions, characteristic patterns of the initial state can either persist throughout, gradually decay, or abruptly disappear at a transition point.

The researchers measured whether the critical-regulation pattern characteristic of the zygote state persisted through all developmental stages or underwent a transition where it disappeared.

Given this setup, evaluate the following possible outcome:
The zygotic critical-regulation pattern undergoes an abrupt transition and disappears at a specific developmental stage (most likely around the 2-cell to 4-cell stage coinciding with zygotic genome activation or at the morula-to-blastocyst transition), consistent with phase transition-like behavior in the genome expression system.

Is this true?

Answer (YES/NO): YES